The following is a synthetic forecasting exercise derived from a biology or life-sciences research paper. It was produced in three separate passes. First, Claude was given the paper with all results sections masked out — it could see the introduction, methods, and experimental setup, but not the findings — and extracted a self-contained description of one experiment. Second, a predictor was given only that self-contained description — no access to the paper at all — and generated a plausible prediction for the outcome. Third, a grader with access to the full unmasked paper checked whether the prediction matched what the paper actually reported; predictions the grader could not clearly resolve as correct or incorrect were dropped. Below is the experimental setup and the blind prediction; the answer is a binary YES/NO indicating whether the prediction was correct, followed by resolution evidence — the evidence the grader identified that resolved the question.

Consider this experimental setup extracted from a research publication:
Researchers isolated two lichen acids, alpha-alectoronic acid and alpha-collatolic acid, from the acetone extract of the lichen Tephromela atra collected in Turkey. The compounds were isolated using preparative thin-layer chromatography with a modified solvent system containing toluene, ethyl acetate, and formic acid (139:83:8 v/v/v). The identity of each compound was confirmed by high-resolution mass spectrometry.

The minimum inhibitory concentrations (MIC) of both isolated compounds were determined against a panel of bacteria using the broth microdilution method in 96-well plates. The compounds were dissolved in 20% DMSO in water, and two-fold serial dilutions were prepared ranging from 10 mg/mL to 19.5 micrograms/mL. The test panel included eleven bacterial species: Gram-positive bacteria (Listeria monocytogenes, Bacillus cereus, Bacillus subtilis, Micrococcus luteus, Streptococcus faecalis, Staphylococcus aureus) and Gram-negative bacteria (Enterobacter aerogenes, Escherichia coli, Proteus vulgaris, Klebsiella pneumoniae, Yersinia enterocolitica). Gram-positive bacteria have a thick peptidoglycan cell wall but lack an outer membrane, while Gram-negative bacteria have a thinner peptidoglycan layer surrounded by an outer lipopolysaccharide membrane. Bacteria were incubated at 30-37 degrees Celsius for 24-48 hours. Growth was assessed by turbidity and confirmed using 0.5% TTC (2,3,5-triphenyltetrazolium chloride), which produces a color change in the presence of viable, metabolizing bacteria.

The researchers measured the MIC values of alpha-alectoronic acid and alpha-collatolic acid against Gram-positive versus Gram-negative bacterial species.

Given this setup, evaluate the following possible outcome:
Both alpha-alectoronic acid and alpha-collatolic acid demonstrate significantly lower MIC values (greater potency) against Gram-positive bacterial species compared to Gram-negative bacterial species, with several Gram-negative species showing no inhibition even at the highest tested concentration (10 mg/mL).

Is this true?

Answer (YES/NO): NO